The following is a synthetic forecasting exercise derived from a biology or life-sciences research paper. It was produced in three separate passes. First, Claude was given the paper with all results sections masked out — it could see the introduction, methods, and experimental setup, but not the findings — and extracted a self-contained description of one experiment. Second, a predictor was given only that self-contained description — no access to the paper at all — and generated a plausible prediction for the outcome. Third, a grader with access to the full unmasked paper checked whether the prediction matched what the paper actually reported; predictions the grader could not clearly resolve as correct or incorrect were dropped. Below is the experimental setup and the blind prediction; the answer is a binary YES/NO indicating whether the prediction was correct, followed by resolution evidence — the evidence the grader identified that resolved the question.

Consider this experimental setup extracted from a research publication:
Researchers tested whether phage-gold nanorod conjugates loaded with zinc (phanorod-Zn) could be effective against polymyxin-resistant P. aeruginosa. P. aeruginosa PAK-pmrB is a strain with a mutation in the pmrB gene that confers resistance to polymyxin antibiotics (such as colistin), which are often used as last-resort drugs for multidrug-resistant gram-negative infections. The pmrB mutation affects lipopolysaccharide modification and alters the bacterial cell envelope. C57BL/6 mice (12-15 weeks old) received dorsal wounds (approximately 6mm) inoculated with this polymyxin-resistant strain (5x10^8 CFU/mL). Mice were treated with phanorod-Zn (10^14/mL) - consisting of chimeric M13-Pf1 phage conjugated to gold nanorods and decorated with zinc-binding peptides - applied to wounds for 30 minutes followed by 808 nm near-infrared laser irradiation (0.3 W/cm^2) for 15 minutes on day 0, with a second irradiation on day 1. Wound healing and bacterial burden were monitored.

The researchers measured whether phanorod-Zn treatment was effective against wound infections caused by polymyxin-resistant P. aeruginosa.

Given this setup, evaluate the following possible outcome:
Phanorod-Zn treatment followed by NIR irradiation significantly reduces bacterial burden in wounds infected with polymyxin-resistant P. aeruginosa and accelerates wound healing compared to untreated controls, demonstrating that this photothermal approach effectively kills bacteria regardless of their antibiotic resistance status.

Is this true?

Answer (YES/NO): YES